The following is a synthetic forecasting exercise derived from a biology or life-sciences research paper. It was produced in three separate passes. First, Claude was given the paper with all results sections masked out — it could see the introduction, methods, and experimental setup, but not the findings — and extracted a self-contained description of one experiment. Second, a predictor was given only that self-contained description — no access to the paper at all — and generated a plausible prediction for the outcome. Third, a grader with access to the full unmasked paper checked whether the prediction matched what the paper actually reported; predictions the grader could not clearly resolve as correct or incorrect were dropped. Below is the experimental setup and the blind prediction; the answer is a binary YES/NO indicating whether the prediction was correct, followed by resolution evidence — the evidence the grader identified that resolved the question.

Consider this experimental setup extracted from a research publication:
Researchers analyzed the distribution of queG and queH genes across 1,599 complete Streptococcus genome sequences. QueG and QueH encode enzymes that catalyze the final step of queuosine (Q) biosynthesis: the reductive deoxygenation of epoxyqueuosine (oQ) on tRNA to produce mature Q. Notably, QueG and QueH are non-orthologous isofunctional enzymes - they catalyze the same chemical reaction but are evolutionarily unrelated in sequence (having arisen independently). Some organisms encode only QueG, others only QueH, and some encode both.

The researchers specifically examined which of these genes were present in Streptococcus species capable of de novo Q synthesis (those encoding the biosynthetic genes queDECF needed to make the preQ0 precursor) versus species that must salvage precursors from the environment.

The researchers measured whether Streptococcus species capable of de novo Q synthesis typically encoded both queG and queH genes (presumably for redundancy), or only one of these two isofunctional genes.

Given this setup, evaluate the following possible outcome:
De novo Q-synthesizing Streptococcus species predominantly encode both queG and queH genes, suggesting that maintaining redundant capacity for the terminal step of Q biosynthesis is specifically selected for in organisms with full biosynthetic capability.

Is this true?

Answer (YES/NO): NO